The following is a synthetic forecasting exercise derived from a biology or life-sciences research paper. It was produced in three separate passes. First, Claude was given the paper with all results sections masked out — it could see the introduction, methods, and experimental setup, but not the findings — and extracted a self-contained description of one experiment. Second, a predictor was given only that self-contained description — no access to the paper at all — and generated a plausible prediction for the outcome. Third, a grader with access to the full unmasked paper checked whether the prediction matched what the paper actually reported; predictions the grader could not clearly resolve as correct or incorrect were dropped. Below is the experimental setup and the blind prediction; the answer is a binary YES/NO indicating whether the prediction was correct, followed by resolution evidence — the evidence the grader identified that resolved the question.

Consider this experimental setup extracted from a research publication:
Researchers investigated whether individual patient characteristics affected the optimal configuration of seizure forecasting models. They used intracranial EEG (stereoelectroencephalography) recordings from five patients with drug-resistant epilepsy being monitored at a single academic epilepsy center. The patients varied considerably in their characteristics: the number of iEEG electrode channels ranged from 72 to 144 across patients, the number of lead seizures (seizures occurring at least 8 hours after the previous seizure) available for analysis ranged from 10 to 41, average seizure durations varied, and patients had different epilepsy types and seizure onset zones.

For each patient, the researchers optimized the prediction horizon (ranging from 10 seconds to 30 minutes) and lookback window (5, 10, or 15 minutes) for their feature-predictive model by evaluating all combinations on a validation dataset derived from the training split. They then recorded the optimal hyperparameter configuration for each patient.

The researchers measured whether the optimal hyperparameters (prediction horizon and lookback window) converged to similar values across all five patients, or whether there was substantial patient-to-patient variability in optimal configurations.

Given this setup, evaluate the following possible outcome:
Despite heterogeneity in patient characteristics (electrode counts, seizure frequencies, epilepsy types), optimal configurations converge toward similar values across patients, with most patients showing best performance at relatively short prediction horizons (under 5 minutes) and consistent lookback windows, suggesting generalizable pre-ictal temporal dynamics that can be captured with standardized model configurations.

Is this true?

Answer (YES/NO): NO